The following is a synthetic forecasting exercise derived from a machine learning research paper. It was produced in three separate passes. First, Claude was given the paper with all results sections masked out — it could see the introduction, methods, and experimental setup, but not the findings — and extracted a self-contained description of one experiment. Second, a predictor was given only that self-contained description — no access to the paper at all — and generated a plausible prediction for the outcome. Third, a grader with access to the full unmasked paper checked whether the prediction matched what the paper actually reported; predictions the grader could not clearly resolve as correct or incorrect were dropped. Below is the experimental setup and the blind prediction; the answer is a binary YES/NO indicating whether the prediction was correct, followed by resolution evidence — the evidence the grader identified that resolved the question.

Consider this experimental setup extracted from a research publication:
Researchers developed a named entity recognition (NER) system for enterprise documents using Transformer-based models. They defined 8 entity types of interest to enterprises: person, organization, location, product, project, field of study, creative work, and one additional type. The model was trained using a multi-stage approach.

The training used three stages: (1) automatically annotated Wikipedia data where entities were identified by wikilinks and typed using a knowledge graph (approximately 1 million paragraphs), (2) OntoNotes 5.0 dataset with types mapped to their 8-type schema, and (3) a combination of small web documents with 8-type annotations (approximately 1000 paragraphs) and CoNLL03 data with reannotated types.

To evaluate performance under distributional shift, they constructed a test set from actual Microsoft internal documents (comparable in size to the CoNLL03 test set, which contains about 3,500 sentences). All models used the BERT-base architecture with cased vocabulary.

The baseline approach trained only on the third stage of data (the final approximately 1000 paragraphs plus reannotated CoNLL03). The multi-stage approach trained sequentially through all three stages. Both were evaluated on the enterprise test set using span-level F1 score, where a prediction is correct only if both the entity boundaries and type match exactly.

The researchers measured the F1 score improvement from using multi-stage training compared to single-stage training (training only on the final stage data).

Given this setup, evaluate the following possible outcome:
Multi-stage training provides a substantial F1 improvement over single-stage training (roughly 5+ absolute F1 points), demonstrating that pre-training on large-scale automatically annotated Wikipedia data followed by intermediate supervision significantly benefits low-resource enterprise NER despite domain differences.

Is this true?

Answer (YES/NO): YES